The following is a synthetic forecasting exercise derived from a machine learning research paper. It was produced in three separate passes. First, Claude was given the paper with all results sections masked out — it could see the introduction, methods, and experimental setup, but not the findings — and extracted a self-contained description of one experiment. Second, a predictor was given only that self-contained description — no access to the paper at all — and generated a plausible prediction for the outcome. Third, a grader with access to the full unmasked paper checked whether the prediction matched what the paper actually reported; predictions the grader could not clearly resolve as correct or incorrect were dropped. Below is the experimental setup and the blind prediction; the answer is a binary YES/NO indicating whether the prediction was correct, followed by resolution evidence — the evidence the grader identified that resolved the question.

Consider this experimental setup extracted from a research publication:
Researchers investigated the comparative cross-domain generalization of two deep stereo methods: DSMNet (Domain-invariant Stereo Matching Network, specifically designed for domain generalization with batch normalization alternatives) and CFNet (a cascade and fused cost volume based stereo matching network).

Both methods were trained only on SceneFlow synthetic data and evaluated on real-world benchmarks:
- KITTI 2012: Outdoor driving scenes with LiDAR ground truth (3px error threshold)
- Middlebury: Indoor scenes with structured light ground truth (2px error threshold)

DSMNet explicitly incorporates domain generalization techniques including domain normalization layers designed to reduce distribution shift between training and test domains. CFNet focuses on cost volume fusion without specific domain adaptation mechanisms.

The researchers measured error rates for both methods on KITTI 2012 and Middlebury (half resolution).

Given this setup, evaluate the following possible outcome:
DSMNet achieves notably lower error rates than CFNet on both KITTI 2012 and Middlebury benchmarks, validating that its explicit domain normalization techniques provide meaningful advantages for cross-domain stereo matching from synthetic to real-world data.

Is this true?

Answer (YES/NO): NO